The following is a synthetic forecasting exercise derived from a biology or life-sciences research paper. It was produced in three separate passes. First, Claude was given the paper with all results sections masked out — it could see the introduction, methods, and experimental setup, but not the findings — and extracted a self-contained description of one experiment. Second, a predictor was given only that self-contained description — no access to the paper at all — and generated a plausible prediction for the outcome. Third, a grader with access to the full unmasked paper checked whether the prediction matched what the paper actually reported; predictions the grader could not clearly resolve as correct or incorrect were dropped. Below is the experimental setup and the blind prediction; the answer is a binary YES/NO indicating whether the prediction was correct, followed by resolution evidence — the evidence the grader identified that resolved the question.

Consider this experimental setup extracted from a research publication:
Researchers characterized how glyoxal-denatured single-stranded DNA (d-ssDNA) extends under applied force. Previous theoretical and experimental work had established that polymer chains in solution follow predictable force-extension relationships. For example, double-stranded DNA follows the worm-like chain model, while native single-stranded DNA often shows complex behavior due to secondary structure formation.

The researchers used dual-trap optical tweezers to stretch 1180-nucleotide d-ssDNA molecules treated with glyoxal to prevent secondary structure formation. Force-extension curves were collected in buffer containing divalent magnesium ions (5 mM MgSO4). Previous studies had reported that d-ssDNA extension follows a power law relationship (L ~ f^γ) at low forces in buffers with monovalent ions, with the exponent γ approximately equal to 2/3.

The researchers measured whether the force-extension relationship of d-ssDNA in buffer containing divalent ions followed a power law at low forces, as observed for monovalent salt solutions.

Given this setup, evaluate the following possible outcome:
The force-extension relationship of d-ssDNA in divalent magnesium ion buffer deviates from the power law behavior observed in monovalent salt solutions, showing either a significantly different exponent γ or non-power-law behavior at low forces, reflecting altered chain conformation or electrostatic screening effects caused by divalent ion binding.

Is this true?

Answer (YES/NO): NO